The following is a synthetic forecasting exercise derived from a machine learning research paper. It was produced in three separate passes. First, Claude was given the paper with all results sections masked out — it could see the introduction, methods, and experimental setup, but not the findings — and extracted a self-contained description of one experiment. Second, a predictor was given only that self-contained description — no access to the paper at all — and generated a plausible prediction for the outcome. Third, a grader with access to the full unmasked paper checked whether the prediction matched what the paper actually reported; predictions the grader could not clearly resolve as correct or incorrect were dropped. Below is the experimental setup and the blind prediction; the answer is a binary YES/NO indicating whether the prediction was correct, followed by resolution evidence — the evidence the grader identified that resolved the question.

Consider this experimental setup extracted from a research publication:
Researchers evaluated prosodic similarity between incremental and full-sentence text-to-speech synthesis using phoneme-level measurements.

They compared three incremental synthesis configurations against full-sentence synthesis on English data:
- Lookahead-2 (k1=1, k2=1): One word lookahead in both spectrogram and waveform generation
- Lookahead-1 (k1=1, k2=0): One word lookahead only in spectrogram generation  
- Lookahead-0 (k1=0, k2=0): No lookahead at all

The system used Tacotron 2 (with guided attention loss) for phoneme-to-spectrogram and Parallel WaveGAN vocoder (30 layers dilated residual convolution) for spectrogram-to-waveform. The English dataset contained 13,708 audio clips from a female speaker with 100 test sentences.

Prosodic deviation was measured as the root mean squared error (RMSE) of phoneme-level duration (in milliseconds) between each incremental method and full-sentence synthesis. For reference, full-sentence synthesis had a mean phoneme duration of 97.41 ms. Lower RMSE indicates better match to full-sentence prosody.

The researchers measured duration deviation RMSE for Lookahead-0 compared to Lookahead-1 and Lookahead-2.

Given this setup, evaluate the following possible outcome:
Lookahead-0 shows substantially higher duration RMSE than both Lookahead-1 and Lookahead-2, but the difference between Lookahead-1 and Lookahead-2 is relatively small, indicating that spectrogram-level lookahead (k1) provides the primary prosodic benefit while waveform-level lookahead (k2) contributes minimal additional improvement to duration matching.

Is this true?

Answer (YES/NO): YES